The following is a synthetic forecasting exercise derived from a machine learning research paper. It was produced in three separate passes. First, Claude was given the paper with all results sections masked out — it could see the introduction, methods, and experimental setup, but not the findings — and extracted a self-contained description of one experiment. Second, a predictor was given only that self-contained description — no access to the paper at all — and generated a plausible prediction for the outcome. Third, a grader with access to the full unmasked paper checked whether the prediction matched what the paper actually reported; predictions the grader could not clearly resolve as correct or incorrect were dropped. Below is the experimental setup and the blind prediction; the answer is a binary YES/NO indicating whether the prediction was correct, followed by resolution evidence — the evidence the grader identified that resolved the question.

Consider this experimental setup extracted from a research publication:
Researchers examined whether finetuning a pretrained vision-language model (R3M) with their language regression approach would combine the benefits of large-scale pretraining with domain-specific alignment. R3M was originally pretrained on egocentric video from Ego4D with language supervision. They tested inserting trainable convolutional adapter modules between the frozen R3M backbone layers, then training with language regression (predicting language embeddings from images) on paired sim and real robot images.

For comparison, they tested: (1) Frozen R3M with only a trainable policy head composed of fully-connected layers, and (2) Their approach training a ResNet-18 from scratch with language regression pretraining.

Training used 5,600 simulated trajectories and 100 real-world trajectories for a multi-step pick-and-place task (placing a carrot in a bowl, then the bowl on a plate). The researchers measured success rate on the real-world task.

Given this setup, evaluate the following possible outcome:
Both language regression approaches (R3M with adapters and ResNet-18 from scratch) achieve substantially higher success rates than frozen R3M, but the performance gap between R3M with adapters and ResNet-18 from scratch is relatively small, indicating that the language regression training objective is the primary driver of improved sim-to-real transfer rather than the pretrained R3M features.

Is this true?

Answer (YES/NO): NO